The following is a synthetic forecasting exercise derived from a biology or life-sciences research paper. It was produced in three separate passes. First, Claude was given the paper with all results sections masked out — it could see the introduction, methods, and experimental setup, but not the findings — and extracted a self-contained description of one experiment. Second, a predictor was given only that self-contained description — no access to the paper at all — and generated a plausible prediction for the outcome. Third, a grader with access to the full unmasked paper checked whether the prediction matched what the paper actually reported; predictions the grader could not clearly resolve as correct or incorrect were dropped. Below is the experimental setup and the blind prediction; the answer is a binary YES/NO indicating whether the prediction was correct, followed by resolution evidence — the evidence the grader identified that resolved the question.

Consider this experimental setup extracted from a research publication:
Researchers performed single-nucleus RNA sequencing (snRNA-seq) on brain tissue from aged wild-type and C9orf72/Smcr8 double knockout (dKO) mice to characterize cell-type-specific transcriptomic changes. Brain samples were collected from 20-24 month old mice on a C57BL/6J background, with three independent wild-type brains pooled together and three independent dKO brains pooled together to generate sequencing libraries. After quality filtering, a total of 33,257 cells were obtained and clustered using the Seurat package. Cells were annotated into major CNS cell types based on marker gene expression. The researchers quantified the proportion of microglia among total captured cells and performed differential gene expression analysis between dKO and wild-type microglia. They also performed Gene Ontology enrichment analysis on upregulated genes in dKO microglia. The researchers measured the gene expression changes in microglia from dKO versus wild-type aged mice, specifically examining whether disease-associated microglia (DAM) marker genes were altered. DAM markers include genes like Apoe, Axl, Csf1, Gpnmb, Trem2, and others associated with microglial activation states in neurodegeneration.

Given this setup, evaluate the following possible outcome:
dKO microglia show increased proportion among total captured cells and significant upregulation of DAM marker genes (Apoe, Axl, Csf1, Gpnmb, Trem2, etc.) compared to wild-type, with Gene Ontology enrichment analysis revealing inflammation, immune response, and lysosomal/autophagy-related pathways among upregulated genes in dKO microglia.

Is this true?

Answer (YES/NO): NO